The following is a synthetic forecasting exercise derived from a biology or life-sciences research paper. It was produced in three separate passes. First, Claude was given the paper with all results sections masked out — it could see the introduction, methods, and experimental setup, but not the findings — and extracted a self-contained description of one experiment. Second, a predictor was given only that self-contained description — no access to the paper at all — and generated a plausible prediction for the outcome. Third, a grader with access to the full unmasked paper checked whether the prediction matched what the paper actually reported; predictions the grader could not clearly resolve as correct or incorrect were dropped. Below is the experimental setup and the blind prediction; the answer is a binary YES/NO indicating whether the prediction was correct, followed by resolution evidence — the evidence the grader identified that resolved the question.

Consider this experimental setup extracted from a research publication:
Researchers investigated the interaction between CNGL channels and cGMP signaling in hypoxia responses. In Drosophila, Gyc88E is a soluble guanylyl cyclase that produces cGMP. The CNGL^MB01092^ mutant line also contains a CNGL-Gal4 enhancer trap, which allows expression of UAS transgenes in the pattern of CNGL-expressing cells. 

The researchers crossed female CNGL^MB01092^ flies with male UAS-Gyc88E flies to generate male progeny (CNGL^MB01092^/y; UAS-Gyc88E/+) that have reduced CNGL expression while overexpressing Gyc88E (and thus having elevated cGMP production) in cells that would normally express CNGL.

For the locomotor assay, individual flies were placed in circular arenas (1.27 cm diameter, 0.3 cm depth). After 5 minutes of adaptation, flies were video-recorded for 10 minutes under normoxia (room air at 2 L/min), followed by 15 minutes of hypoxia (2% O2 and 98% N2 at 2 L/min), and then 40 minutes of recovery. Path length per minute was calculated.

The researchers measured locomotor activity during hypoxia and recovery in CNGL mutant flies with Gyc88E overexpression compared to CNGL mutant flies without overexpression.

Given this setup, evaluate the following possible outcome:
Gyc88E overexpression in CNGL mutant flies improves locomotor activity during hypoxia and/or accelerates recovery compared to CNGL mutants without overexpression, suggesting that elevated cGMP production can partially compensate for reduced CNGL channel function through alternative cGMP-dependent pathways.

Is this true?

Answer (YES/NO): YES